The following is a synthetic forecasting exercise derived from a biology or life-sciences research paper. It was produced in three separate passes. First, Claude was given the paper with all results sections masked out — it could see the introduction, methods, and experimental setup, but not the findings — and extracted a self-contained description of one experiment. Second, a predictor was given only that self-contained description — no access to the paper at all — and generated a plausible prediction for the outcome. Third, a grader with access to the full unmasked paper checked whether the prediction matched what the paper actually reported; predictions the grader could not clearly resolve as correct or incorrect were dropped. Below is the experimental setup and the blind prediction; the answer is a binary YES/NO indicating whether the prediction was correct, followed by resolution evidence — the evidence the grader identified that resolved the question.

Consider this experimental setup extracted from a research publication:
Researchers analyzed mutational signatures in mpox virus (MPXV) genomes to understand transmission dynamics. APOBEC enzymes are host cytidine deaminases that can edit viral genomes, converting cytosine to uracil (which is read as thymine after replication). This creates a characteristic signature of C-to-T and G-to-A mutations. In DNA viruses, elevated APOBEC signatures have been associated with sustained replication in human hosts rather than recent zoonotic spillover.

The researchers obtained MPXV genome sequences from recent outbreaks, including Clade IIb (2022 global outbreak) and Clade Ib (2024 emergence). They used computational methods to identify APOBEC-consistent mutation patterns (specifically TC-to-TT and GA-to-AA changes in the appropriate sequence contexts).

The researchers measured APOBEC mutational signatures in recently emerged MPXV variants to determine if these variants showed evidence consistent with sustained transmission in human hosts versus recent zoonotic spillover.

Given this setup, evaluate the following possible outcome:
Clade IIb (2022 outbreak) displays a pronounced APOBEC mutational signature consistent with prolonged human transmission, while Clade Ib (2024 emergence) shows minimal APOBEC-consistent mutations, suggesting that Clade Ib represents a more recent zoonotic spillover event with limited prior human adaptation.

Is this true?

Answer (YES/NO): NO